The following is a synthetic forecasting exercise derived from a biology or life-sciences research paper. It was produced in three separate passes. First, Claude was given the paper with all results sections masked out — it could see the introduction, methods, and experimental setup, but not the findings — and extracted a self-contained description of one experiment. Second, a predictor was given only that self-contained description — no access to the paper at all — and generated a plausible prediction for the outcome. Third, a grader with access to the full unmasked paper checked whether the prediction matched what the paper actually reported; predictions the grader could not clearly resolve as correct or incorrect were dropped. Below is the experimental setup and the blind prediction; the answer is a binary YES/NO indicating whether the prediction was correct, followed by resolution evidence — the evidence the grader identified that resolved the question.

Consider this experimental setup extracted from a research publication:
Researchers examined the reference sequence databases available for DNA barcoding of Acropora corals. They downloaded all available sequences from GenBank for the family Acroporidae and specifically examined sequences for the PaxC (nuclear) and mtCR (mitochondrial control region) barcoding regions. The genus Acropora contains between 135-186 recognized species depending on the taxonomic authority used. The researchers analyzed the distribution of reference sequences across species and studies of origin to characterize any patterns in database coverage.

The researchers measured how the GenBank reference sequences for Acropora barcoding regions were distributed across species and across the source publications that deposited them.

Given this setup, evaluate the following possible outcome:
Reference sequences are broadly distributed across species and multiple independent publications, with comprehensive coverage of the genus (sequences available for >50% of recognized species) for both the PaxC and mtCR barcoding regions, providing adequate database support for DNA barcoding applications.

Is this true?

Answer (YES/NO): NO